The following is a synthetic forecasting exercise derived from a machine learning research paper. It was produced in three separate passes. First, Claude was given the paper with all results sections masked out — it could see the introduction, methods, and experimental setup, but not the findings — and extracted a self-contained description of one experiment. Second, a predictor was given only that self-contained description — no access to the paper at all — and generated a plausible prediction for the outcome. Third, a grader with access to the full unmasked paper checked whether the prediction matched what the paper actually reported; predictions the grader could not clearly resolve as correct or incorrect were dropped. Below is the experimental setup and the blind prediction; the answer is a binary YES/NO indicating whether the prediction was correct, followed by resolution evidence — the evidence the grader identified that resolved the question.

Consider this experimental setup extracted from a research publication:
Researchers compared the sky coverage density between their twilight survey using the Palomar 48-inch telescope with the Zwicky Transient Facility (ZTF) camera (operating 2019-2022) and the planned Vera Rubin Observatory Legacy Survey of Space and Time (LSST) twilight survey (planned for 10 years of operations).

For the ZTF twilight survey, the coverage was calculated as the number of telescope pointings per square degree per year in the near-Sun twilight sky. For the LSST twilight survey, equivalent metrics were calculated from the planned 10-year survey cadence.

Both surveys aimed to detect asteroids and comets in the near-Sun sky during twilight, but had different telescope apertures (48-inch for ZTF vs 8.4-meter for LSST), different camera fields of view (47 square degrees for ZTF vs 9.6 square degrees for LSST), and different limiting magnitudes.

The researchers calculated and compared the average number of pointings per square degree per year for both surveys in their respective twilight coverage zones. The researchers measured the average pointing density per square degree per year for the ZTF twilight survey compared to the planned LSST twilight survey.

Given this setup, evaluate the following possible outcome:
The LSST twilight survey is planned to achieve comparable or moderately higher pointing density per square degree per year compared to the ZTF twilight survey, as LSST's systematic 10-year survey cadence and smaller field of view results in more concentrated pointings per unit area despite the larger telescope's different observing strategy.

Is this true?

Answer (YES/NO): NO